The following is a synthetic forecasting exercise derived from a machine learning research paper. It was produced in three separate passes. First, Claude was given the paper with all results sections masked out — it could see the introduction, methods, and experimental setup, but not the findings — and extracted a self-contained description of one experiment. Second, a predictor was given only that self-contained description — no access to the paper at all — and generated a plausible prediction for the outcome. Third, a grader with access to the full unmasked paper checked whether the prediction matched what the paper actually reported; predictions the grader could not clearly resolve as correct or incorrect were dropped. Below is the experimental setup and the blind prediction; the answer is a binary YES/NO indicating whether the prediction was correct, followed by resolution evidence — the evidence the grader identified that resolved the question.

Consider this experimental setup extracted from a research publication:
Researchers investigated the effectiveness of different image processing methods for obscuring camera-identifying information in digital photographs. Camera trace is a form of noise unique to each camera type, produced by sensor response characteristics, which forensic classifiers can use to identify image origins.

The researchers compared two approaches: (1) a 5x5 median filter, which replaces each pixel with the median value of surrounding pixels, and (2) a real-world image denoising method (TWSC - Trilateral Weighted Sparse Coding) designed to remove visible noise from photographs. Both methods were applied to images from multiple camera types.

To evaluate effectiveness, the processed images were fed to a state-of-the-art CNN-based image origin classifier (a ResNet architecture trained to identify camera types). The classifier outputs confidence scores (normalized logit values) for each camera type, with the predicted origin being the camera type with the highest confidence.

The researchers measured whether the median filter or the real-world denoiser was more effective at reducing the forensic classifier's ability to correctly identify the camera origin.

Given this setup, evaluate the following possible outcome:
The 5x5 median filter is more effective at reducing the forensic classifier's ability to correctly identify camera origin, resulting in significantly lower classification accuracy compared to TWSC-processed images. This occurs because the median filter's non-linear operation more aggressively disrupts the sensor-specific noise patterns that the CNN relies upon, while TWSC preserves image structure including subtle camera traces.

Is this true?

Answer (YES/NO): YES